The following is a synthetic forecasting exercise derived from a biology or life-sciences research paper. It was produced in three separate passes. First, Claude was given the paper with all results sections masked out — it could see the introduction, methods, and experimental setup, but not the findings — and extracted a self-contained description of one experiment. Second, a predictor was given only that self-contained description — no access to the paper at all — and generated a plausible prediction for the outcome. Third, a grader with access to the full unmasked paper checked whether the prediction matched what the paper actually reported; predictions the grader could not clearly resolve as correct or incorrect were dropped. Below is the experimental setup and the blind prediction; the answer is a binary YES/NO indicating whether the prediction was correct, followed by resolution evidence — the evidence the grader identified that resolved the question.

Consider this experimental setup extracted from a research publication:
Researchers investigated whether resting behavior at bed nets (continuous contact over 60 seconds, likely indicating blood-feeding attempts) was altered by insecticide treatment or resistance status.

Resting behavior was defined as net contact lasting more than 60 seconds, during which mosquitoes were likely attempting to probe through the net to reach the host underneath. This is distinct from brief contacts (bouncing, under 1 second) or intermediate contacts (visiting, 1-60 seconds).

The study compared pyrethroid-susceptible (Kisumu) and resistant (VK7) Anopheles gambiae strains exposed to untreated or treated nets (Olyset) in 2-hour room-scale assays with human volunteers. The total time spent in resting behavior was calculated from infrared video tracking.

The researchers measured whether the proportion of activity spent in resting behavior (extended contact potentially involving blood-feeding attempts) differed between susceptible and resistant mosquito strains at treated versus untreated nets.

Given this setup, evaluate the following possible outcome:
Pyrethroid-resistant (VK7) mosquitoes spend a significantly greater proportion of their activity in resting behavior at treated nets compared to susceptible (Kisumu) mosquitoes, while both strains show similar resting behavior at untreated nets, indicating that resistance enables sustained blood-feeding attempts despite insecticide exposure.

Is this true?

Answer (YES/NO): NO